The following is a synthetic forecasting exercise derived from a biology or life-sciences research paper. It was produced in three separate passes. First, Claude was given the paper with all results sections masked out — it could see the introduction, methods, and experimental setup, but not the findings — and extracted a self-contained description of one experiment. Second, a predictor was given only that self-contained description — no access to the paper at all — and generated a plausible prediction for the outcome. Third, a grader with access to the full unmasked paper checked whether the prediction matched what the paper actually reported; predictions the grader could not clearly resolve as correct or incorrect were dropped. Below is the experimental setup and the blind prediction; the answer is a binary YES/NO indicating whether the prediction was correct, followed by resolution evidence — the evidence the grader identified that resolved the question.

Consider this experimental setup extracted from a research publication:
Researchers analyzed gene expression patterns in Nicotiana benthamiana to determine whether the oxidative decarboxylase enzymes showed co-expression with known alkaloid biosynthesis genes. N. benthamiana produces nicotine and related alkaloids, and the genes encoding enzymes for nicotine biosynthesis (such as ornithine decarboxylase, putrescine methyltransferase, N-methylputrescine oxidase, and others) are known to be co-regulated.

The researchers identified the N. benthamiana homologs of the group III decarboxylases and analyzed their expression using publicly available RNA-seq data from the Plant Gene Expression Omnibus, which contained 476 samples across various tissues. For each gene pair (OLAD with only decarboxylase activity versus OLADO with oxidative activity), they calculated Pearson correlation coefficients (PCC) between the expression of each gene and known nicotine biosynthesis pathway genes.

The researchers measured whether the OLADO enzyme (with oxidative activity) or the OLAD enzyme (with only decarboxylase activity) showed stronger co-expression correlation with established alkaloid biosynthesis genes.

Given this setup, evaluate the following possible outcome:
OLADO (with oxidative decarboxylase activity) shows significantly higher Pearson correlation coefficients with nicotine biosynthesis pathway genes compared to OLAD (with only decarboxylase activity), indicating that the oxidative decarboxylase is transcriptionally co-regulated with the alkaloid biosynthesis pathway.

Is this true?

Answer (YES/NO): YES